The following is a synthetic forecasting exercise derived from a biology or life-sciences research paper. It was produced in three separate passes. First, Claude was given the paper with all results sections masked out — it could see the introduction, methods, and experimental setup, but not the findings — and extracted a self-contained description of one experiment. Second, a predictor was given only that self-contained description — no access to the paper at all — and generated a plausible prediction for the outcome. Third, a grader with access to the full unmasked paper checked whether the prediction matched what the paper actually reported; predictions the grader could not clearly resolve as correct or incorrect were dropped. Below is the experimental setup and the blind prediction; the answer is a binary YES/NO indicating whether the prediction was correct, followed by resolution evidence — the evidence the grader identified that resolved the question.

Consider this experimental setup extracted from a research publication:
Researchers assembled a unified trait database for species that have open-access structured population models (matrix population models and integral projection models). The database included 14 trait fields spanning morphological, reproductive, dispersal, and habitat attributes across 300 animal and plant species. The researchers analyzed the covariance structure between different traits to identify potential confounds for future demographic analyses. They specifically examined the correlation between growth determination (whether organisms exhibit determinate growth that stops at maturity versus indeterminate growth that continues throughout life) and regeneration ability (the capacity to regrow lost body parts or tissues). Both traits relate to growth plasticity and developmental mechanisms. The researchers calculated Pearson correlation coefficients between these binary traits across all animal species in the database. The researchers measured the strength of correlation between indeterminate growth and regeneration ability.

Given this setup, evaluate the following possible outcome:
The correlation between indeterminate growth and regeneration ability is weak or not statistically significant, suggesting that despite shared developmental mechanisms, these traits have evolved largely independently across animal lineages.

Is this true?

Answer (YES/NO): NO